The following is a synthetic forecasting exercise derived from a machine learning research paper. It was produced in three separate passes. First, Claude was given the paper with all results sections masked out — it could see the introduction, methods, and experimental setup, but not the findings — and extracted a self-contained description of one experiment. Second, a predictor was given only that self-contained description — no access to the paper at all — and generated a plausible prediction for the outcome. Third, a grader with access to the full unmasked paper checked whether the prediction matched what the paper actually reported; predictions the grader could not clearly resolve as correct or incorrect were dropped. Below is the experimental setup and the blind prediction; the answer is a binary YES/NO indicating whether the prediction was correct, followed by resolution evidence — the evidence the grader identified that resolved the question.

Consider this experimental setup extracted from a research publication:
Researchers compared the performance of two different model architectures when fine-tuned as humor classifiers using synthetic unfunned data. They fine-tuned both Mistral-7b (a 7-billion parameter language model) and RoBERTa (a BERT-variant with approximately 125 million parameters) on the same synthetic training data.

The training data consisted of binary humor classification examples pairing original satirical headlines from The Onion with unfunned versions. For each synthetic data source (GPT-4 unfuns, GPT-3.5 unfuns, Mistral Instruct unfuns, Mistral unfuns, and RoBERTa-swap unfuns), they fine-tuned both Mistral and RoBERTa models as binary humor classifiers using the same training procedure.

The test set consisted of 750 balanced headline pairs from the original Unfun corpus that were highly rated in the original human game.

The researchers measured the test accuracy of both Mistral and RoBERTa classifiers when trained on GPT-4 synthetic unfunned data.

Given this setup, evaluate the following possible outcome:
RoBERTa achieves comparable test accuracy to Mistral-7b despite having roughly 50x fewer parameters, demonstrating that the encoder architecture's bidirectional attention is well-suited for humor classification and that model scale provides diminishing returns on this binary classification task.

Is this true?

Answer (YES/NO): NO